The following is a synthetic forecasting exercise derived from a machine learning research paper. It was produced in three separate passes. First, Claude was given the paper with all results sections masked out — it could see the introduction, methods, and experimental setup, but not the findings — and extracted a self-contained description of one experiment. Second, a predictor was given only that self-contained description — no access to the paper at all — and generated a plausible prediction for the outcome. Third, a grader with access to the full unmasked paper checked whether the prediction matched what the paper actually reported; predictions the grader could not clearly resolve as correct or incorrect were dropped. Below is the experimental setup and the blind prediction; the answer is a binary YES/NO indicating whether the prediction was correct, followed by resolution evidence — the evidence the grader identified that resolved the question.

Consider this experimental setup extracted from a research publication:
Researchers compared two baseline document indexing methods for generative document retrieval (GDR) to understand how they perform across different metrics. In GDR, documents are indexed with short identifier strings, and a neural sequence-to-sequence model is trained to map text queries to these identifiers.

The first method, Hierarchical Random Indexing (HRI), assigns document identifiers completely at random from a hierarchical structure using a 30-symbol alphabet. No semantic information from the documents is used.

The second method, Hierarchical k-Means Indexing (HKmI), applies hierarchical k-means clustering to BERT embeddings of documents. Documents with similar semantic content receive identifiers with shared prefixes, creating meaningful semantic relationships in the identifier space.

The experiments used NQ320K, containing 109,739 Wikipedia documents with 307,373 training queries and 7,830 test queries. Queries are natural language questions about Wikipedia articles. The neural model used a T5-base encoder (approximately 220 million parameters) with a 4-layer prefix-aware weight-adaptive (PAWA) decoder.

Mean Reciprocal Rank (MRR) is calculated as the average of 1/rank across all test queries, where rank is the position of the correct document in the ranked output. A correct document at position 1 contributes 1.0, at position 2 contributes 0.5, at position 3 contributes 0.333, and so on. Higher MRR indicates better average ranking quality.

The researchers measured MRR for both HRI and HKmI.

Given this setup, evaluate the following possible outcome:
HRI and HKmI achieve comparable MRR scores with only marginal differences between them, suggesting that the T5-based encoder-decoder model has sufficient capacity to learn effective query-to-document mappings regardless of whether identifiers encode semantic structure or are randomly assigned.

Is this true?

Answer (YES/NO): YES